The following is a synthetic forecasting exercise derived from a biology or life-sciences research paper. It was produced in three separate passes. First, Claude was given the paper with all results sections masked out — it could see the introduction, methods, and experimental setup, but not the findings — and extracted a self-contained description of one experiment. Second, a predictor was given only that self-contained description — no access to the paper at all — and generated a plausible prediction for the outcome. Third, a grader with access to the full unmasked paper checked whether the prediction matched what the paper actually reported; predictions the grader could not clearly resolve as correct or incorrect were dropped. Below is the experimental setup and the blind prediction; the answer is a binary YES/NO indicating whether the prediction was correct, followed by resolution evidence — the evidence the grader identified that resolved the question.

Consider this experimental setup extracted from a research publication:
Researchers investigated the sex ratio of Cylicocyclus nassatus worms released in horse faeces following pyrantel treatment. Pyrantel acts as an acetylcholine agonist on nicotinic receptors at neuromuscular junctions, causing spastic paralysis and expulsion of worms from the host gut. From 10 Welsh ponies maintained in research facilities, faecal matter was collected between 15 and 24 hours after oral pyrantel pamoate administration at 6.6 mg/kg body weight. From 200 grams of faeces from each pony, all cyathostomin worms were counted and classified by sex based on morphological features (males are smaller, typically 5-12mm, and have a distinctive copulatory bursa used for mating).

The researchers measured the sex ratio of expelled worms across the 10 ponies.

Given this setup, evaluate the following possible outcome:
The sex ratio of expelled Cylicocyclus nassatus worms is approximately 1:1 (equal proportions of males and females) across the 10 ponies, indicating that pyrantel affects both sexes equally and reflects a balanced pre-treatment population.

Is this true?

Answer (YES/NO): NO